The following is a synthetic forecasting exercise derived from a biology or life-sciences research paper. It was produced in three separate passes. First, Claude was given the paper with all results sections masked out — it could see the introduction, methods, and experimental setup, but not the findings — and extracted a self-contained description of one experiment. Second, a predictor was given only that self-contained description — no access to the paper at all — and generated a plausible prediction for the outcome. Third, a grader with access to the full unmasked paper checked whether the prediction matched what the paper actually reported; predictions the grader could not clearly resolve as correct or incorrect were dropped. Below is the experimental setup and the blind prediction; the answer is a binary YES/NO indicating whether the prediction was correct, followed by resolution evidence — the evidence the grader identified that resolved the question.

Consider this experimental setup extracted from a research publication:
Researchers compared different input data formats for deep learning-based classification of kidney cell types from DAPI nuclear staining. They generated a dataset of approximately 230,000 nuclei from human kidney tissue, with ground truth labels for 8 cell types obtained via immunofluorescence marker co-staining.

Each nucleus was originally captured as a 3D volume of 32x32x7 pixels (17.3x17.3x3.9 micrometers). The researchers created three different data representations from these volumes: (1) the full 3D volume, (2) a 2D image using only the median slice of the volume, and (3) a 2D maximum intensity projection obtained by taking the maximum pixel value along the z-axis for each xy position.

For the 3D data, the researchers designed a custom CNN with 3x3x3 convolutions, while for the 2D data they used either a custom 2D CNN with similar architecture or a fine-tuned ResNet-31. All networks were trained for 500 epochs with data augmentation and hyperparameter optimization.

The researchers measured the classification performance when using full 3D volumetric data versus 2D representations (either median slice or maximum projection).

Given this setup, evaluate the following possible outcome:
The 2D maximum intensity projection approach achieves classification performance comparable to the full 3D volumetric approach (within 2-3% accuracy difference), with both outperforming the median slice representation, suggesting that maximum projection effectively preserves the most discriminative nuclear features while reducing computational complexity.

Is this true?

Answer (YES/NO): NO